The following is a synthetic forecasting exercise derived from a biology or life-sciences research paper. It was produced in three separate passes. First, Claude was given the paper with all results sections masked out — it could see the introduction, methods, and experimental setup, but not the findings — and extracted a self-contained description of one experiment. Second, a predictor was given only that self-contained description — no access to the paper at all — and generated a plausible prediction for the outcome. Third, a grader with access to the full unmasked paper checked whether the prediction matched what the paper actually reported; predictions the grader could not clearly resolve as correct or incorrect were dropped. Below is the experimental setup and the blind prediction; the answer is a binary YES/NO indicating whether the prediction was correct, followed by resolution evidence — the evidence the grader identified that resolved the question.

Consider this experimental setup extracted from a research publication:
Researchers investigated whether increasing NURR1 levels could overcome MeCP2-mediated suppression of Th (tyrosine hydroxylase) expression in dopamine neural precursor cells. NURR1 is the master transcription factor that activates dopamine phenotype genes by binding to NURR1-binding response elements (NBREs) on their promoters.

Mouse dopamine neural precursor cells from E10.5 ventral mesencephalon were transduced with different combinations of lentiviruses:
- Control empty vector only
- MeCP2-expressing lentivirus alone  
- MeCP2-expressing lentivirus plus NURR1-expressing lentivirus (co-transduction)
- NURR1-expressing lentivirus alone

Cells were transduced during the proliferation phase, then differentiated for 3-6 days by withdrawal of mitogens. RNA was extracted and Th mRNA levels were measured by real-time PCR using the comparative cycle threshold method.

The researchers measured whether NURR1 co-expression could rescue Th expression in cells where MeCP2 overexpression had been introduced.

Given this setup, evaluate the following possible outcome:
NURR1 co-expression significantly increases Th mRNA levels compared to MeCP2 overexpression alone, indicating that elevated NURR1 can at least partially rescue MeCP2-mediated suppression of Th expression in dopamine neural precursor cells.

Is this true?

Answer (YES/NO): NO